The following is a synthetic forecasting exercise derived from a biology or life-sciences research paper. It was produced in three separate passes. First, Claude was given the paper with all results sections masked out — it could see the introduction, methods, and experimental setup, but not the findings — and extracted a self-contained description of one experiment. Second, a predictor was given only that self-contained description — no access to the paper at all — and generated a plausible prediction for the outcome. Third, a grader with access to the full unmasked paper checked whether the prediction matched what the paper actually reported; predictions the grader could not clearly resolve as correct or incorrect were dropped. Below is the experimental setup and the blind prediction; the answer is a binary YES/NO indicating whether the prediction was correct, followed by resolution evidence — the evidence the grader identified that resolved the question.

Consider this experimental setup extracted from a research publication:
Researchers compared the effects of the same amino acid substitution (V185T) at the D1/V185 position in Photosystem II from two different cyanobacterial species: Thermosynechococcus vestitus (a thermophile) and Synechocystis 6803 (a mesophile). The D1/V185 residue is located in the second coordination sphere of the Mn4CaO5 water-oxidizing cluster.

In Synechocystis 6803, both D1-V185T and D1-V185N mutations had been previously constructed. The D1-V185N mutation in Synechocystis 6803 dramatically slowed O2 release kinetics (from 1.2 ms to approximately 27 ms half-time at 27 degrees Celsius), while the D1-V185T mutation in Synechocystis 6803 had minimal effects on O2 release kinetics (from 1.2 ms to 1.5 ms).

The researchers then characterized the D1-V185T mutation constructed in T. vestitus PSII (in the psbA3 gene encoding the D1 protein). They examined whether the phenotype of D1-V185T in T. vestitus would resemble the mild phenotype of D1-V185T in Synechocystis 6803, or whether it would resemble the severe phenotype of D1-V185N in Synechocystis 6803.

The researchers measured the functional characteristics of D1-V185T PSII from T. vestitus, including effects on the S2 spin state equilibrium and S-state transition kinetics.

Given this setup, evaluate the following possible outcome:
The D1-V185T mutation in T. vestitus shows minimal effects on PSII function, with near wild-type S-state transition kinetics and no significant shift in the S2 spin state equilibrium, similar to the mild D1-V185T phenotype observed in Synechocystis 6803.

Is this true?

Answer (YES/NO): NO